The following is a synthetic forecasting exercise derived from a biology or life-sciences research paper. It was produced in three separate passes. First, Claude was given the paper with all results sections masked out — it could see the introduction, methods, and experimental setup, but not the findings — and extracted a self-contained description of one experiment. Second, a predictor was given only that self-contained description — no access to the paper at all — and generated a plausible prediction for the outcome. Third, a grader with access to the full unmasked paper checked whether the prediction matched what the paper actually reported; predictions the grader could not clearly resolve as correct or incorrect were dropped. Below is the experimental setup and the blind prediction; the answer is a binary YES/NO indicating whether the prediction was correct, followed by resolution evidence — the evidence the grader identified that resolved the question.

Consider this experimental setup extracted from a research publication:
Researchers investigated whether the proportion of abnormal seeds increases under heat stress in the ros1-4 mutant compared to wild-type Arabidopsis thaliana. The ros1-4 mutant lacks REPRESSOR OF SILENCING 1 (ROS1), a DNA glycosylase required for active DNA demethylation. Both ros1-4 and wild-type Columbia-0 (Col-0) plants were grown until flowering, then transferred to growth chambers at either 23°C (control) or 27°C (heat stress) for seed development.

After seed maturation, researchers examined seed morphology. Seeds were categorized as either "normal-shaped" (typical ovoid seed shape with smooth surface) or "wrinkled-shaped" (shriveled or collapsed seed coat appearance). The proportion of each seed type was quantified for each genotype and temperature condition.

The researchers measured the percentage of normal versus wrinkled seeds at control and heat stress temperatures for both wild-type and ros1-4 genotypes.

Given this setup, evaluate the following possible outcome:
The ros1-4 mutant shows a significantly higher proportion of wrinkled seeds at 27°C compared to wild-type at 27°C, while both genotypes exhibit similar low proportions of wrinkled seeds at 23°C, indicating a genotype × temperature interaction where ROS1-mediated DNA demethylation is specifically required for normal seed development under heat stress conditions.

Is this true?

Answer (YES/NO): YES